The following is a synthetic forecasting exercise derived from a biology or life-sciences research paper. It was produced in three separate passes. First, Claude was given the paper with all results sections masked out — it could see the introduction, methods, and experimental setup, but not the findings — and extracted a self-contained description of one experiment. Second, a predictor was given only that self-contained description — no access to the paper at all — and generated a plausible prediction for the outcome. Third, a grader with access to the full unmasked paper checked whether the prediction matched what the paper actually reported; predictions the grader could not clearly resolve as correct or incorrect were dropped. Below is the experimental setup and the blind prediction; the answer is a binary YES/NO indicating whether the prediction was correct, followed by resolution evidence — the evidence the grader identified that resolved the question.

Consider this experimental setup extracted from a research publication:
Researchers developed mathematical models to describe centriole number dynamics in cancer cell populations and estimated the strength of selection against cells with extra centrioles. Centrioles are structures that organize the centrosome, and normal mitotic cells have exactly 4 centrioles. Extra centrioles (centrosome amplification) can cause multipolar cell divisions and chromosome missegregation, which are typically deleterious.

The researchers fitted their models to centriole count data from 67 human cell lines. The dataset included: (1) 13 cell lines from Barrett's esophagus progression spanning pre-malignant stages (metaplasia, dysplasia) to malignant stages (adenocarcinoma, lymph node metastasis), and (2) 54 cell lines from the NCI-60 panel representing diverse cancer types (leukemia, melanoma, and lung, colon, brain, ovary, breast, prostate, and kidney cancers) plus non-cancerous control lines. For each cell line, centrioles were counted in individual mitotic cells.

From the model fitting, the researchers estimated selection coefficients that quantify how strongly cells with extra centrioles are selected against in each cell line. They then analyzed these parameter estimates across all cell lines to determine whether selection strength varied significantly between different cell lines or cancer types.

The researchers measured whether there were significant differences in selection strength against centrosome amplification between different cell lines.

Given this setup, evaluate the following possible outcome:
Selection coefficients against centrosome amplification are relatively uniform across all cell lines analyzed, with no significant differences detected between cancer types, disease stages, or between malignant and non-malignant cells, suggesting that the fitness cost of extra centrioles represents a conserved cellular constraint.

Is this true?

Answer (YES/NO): YES